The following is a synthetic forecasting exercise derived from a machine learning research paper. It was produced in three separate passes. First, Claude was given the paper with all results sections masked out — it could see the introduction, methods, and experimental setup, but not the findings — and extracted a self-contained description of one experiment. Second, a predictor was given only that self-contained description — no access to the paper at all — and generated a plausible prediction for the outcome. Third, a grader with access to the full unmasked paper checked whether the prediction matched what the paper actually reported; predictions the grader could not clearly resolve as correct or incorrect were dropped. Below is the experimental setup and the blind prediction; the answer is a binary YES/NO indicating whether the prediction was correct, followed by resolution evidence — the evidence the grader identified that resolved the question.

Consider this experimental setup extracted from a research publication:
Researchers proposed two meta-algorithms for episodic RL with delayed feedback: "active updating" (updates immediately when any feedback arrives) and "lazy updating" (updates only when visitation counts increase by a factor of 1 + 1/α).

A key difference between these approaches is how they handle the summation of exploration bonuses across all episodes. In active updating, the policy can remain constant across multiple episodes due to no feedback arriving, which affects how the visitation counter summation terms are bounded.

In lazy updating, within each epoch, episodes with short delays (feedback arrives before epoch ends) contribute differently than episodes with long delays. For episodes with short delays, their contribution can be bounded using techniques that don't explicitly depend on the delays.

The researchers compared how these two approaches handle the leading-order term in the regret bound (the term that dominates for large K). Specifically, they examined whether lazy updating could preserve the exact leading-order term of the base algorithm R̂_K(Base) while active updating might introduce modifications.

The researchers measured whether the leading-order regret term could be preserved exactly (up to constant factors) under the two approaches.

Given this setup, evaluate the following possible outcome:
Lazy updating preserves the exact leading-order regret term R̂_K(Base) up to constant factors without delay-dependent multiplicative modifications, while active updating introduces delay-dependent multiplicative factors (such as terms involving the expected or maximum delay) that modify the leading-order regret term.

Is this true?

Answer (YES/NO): NO